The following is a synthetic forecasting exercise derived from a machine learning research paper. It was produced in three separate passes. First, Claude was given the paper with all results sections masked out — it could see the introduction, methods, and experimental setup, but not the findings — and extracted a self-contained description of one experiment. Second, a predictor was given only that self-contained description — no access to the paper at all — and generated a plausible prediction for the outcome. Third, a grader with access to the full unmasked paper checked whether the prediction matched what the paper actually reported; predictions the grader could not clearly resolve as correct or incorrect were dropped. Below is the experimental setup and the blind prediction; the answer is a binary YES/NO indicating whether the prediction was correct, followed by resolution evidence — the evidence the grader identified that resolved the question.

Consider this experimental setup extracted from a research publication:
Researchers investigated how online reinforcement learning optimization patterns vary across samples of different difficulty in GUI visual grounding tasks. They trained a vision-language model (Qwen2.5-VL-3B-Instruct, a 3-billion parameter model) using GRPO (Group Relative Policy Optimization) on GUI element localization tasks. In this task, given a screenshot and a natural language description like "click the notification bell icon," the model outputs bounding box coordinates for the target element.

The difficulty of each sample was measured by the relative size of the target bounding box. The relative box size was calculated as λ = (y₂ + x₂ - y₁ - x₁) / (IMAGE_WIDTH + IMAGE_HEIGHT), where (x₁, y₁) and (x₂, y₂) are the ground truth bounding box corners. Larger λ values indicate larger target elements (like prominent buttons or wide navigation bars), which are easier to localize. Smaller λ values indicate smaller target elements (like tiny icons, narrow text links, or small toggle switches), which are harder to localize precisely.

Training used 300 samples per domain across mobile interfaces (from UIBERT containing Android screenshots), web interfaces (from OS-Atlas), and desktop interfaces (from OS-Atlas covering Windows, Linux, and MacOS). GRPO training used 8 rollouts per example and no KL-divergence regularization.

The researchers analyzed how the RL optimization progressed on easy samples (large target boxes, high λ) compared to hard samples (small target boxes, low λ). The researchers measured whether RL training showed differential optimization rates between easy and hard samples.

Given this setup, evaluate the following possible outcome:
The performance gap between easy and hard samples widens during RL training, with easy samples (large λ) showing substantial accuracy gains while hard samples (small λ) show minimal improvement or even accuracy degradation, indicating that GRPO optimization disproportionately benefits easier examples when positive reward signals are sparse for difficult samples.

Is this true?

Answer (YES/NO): YES